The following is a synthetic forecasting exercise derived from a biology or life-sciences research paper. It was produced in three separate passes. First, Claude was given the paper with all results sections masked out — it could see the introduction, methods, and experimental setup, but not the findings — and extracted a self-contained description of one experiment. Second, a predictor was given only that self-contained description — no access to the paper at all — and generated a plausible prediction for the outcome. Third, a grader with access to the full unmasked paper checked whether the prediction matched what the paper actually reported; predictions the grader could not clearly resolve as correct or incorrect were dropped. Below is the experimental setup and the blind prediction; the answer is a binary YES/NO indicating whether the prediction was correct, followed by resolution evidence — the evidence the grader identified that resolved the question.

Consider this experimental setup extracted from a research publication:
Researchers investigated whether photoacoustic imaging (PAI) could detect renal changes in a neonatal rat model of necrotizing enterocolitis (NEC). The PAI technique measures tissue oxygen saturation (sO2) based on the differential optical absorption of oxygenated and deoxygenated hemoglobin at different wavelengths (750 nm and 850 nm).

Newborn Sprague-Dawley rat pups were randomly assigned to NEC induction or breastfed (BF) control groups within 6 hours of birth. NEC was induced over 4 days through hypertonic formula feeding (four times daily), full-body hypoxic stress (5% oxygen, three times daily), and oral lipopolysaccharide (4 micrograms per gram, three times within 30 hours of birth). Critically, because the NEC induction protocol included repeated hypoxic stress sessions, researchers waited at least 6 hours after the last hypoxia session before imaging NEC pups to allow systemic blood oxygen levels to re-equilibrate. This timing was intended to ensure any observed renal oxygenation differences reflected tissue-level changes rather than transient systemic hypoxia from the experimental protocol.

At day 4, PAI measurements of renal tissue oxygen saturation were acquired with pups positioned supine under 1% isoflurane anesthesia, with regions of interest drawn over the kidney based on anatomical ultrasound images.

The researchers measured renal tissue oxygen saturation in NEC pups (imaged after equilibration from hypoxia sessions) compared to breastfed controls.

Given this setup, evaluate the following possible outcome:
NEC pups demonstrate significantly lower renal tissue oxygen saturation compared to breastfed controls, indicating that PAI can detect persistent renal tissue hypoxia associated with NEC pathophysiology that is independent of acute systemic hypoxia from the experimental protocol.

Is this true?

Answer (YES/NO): YES